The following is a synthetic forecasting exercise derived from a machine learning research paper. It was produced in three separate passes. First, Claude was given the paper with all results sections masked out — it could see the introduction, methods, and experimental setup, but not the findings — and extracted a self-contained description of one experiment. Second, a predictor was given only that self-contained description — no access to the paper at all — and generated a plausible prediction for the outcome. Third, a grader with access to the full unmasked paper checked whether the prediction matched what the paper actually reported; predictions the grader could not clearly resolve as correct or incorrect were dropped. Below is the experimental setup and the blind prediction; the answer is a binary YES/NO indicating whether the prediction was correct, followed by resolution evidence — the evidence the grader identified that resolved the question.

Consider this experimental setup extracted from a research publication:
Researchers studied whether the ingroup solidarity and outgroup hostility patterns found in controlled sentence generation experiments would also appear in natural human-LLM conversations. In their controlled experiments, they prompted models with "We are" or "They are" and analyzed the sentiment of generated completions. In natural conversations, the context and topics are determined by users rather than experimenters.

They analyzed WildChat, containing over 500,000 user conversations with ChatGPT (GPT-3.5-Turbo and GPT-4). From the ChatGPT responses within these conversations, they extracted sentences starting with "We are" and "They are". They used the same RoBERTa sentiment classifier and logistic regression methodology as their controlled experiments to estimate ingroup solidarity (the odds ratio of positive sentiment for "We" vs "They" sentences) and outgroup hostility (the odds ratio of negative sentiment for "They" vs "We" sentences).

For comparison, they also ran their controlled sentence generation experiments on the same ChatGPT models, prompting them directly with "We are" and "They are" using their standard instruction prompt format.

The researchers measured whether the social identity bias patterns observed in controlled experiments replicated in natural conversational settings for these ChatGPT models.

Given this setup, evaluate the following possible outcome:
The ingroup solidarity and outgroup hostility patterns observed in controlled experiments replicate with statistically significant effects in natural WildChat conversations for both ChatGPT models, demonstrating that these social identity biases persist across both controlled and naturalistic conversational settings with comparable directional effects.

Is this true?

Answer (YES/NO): YES